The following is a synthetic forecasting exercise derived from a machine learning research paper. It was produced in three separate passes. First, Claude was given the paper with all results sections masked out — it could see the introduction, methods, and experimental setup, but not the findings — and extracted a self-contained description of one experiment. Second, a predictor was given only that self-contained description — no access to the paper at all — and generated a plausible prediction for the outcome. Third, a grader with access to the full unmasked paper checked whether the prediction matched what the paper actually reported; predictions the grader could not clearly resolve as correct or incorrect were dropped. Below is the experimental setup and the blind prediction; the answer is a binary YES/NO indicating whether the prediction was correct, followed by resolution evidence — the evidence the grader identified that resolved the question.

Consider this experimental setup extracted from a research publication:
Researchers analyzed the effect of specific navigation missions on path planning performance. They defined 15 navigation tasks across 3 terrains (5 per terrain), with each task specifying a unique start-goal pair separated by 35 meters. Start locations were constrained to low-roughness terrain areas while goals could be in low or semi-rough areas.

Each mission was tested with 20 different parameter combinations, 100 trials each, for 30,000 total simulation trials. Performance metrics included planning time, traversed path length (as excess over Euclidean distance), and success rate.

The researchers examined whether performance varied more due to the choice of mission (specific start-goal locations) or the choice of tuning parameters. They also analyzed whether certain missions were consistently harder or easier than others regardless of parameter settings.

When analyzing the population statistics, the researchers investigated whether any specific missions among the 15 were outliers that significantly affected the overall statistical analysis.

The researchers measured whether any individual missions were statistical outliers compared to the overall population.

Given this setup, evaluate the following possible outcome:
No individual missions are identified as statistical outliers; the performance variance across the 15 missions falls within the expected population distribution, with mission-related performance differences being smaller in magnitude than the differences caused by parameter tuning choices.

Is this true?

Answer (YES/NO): NO